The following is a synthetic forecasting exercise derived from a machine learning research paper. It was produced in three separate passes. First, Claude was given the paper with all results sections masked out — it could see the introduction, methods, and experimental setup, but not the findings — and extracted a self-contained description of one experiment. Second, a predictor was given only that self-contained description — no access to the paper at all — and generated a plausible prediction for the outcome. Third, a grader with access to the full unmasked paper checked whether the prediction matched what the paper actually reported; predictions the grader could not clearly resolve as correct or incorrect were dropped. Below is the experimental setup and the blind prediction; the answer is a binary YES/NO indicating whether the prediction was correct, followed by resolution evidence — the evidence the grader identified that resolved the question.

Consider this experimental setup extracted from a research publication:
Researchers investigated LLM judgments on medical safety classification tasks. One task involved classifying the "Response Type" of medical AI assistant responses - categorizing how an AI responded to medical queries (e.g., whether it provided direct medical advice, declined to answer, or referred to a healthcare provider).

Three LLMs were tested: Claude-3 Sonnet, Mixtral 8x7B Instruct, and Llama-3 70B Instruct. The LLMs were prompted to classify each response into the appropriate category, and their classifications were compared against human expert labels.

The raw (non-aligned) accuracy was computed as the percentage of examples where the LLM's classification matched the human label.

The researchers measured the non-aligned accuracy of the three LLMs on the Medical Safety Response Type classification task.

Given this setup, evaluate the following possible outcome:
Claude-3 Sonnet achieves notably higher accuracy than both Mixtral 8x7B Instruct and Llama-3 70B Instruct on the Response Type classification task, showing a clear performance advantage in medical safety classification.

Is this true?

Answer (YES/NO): NO